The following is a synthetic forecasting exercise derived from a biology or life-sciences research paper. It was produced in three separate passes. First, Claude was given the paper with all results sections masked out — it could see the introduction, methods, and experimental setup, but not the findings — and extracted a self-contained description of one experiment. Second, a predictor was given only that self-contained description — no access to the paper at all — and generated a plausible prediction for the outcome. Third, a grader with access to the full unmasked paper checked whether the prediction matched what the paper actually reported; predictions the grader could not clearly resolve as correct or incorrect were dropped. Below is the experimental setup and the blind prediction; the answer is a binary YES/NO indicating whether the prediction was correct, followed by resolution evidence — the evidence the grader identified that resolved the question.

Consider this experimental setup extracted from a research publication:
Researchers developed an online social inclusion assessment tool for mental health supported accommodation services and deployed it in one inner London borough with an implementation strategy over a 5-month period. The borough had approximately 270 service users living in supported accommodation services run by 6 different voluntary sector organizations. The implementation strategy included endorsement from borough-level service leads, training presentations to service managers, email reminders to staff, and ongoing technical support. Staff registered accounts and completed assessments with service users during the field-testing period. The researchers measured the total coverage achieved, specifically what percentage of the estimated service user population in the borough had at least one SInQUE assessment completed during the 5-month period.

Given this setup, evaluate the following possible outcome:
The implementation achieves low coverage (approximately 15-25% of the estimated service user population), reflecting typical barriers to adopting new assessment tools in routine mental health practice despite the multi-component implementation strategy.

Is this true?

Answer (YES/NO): NO